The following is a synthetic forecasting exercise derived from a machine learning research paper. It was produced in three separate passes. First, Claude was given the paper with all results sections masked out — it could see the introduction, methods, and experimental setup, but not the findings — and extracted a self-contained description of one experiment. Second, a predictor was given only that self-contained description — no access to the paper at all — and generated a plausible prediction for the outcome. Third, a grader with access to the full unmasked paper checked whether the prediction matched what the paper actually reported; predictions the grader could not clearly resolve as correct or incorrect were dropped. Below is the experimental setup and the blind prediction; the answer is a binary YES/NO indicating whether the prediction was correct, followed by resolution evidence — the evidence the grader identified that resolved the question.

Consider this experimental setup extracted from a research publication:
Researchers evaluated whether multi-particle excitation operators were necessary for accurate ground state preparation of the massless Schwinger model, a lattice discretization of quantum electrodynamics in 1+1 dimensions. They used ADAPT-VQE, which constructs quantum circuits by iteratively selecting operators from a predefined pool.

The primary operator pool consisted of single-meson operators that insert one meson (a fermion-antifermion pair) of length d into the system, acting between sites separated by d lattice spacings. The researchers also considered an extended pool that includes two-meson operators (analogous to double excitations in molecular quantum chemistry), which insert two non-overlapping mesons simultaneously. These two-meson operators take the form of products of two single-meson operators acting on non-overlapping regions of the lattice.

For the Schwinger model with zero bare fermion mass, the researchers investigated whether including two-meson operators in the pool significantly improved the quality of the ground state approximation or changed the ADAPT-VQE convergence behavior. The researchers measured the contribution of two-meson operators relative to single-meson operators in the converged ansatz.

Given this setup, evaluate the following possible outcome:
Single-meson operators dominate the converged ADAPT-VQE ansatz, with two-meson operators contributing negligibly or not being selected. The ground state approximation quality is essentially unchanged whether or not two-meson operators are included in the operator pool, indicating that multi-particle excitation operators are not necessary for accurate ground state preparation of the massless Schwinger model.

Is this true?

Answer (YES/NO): YES